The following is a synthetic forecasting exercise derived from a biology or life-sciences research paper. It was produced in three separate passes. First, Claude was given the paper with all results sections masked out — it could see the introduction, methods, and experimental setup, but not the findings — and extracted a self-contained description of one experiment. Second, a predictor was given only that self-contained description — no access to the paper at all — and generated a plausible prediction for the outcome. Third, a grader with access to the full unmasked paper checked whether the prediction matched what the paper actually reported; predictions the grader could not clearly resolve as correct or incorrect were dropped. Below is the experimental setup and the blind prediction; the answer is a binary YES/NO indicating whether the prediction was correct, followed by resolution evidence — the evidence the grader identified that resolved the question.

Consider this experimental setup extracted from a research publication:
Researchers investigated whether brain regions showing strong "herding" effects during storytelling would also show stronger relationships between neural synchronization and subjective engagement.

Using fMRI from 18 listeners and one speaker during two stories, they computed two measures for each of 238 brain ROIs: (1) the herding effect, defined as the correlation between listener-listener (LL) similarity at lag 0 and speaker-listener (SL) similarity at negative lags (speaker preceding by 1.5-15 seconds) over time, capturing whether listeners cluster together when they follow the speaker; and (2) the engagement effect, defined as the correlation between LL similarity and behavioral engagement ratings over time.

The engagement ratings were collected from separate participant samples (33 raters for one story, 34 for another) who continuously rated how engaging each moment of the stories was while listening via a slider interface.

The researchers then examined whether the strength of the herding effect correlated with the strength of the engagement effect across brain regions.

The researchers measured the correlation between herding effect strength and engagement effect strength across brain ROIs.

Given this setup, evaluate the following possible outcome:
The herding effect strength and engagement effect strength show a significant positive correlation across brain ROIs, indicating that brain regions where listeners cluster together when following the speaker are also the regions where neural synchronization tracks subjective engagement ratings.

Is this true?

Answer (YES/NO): YES